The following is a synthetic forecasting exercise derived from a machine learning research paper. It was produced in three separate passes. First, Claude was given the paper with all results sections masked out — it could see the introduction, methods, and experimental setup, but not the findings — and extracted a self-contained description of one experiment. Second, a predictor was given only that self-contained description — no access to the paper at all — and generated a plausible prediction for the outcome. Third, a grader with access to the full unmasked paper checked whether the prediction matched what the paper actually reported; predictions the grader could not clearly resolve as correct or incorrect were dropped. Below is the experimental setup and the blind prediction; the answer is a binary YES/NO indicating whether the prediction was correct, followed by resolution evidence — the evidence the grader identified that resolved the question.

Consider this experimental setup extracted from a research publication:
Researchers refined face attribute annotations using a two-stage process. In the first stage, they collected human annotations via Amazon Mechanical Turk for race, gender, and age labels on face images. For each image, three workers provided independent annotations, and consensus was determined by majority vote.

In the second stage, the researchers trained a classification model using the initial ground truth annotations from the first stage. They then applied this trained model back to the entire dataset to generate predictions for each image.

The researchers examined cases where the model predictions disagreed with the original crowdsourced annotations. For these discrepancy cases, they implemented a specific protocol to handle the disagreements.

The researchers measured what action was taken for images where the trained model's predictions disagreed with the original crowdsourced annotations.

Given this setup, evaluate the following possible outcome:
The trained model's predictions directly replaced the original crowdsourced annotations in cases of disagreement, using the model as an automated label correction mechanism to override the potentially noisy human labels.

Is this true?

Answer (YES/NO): NO